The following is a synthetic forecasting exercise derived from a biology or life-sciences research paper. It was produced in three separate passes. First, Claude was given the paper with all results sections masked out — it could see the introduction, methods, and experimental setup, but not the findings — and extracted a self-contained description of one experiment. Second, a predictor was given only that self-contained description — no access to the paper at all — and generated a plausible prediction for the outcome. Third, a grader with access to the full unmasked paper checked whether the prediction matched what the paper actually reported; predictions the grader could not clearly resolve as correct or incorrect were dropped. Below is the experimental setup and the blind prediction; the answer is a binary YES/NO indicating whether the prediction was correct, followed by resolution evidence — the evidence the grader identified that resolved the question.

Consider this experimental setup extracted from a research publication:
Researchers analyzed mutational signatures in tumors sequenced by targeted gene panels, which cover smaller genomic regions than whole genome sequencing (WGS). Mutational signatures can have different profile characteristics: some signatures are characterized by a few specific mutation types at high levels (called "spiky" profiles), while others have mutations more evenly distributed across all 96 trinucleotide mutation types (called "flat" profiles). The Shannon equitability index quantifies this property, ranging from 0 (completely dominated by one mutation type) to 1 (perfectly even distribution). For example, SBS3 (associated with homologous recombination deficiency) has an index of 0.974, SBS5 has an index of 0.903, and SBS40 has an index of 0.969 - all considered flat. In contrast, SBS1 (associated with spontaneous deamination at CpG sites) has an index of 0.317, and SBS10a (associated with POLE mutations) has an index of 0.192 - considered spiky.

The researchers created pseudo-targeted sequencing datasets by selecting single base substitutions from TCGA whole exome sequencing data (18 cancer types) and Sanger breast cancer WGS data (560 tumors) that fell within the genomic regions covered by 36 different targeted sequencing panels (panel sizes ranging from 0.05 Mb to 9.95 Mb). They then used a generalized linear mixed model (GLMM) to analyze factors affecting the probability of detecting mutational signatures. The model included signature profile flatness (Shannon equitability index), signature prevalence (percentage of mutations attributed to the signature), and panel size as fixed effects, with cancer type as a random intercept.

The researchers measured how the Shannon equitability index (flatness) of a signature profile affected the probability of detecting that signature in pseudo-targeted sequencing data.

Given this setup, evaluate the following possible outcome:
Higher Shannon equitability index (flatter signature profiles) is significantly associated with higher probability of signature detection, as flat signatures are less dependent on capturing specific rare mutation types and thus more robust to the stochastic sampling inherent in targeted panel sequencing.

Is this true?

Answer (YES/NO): NO